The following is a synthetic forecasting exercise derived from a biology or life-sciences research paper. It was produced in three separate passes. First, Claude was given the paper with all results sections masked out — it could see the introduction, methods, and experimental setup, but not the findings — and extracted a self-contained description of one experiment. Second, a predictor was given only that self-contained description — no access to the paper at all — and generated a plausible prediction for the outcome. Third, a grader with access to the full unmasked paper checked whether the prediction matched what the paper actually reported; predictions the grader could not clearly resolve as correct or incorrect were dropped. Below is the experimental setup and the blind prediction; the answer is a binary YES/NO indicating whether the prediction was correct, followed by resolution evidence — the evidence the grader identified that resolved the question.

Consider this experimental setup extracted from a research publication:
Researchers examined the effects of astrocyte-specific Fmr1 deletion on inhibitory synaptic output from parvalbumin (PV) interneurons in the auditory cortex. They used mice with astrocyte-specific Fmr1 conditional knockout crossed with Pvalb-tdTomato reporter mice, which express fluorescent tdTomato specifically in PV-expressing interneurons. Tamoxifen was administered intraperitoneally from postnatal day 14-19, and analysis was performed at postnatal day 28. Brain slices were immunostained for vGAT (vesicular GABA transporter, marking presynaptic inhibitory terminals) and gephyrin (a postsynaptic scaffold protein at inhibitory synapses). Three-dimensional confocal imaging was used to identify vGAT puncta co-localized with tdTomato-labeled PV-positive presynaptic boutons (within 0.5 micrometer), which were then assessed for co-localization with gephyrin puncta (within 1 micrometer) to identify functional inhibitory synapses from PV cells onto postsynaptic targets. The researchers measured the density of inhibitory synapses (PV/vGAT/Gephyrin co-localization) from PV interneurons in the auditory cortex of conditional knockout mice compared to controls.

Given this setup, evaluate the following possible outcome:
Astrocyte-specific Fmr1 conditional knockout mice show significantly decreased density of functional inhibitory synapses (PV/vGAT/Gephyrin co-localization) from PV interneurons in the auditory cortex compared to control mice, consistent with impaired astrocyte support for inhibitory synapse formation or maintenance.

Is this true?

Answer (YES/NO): YES